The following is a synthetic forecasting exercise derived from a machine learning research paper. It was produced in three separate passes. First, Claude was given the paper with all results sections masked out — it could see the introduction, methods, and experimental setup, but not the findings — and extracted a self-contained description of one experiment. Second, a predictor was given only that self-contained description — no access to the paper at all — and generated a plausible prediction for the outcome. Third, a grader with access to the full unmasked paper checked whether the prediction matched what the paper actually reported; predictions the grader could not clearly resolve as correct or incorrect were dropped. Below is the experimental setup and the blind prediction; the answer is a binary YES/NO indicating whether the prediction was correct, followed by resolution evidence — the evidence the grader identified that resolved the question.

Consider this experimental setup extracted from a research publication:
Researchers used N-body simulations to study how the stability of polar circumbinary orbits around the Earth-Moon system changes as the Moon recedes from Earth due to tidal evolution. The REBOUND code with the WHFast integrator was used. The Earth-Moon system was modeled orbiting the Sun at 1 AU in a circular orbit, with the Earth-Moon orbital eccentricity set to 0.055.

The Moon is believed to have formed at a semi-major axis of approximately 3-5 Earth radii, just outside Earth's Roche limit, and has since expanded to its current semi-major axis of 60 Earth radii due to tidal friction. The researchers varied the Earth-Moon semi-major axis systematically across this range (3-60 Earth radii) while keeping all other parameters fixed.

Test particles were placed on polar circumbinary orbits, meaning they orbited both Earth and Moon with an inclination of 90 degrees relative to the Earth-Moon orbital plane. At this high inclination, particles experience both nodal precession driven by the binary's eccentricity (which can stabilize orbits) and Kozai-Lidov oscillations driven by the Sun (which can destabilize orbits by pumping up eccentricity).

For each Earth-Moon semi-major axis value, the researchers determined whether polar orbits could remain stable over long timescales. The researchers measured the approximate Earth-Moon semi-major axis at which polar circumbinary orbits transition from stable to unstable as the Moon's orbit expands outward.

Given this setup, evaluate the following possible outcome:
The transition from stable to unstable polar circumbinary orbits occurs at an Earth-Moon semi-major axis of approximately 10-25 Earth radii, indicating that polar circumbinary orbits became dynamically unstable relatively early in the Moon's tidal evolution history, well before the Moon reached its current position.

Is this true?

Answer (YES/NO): NO